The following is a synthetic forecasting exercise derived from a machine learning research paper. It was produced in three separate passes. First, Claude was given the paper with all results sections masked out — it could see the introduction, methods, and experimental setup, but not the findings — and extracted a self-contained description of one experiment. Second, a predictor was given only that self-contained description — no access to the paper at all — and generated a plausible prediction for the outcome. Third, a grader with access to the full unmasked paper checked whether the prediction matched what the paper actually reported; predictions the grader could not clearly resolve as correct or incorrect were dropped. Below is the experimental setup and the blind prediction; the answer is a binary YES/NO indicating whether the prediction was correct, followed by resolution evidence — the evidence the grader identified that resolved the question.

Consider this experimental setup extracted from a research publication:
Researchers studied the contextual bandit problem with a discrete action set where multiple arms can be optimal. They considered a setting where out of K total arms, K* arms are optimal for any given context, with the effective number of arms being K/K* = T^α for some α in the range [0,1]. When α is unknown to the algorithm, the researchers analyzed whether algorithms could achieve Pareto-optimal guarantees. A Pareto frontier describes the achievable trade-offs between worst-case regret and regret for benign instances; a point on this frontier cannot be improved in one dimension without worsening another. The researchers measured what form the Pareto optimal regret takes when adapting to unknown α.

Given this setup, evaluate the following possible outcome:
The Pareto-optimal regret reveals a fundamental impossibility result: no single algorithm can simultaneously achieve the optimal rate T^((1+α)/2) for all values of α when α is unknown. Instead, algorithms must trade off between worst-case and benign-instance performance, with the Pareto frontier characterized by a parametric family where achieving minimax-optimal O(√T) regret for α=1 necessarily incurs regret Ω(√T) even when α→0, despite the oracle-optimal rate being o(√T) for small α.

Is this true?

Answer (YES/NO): NO